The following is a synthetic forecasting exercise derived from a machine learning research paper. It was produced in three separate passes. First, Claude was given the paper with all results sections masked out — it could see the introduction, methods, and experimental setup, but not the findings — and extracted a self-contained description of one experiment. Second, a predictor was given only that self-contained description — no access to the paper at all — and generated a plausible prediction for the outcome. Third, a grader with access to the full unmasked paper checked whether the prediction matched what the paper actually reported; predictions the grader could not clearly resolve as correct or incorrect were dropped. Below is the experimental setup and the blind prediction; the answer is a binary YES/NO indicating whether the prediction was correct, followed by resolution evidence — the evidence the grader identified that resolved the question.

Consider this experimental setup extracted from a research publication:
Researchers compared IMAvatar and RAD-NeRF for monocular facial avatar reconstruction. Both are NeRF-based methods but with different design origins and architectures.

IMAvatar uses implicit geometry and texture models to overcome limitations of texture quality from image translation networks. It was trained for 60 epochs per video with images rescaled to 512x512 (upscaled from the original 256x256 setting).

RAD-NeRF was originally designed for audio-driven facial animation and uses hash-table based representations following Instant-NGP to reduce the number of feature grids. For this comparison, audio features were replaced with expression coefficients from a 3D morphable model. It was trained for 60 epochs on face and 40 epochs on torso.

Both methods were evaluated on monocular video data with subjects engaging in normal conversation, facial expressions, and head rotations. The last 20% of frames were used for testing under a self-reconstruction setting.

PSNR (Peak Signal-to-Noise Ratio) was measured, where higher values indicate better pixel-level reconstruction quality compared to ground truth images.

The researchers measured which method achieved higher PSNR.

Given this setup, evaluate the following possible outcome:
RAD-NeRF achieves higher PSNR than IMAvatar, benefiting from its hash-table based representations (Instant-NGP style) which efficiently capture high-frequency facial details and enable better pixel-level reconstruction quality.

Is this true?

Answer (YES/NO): YES